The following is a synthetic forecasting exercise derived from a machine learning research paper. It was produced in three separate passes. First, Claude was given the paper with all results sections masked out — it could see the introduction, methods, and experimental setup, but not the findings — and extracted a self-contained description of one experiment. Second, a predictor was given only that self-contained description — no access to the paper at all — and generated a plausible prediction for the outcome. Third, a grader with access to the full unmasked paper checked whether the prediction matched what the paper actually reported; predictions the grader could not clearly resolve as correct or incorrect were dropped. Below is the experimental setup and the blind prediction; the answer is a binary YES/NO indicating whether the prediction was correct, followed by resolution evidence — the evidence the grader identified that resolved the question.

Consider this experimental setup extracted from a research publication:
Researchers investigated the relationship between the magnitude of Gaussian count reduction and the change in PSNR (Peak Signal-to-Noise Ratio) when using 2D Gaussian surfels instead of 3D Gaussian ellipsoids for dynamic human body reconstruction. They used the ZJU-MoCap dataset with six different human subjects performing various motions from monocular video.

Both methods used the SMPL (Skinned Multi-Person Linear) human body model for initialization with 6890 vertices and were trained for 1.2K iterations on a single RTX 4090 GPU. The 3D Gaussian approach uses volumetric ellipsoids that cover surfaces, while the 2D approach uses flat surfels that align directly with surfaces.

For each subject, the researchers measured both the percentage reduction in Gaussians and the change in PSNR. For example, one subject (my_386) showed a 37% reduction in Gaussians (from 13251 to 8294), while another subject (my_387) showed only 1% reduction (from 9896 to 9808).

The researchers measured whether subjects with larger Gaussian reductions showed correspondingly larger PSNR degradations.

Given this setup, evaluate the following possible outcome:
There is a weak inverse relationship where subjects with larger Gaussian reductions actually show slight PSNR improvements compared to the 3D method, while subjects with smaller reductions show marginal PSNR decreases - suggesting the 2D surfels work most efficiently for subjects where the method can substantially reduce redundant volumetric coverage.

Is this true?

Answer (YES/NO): NO